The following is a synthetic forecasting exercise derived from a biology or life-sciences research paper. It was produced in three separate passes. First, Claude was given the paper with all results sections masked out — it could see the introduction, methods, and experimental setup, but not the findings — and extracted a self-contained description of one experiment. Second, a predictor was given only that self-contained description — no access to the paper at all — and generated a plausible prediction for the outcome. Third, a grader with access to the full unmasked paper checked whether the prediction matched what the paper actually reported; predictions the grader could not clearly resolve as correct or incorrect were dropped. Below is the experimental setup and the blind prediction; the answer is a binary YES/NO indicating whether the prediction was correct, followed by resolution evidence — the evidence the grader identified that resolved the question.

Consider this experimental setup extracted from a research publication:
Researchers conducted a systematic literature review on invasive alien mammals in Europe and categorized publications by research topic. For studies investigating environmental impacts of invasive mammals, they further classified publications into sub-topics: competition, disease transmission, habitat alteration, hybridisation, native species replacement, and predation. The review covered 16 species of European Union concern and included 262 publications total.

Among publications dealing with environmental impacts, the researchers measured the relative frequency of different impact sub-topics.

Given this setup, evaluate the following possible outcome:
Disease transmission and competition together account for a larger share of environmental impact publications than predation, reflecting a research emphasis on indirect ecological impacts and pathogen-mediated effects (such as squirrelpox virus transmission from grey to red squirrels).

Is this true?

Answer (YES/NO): NO